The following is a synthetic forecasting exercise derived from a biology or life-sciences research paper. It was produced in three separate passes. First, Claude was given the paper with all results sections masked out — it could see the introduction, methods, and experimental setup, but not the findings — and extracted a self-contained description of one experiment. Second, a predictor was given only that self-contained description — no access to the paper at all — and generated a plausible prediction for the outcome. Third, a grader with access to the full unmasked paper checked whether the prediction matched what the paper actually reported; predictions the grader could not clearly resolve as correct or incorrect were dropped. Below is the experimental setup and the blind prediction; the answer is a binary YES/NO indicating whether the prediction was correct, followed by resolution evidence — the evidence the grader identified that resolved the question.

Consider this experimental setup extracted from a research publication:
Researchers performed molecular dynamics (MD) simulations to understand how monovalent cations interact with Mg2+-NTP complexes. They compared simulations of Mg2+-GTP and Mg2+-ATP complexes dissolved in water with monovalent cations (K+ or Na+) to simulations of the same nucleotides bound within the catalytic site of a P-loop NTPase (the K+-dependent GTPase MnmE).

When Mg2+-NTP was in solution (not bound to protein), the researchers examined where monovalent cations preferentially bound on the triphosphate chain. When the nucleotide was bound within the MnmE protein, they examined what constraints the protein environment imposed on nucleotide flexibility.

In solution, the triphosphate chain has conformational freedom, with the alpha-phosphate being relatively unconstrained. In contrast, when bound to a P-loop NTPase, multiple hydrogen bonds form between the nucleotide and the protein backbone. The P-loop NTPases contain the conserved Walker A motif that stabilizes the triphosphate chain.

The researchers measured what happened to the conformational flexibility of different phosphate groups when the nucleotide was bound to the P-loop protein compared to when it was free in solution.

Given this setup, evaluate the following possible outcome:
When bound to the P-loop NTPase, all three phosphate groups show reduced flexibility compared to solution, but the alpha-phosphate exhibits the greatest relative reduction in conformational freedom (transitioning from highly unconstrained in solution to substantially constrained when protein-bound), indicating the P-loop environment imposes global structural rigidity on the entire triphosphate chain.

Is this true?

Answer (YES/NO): YES